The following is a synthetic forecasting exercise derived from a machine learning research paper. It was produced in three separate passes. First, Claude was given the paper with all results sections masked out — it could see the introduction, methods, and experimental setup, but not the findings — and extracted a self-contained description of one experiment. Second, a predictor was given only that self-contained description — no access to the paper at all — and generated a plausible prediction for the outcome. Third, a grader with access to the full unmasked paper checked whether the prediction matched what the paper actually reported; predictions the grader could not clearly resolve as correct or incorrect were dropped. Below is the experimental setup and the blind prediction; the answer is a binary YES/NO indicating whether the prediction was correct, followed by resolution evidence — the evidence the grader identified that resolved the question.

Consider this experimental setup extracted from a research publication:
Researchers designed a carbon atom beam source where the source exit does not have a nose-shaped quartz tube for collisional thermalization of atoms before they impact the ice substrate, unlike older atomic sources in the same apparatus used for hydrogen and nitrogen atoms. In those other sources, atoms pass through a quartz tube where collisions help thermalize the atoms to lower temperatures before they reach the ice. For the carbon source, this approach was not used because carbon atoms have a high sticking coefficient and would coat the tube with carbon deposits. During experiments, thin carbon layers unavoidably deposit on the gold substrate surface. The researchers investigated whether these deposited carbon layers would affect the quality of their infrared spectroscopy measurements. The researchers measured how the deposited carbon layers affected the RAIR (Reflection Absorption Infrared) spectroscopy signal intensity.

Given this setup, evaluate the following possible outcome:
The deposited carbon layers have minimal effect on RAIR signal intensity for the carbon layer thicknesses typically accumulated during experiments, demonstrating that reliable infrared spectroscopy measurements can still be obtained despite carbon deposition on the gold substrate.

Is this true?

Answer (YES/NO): YES